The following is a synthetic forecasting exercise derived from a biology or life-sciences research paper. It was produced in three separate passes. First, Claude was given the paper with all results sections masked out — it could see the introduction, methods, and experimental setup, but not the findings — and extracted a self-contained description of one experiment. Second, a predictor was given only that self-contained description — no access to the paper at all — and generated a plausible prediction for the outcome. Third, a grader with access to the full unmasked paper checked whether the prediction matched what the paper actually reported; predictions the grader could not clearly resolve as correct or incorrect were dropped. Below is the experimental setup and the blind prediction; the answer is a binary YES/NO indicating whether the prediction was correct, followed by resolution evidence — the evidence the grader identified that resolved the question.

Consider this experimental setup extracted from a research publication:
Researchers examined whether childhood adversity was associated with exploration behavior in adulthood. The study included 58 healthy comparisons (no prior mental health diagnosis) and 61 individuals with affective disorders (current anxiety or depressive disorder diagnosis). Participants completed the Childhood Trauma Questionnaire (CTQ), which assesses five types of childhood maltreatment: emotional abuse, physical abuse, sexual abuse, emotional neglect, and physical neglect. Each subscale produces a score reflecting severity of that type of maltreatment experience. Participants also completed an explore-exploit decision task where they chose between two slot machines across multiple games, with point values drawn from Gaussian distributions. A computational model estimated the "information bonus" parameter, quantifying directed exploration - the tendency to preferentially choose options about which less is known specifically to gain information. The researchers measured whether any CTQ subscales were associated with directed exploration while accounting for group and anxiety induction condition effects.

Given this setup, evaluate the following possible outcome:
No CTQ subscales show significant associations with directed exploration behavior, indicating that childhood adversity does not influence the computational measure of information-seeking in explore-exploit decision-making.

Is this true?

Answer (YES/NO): NO